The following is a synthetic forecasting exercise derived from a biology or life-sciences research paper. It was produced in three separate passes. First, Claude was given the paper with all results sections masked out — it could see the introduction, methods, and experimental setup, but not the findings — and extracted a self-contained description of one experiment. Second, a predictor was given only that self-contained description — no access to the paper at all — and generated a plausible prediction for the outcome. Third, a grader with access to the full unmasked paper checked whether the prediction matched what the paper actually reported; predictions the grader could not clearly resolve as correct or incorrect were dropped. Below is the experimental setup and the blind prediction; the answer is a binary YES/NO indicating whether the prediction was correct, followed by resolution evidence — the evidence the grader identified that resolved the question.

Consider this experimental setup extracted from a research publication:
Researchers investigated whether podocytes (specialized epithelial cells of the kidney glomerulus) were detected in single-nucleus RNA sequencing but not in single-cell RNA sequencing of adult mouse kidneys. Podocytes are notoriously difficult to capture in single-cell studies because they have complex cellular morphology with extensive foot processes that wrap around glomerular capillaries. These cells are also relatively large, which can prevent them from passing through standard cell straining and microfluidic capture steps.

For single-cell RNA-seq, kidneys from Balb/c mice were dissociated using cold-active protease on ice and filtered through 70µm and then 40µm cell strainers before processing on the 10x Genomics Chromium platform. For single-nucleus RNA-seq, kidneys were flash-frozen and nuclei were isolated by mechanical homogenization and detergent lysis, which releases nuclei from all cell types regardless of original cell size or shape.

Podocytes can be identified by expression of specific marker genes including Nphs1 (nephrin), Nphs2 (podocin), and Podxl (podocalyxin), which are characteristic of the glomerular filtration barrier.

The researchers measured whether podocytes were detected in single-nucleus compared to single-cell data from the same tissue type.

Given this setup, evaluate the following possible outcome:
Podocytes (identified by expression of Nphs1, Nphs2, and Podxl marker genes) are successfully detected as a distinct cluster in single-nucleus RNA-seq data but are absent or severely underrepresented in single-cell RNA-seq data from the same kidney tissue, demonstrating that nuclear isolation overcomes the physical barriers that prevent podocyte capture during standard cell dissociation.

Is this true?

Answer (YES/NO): NO